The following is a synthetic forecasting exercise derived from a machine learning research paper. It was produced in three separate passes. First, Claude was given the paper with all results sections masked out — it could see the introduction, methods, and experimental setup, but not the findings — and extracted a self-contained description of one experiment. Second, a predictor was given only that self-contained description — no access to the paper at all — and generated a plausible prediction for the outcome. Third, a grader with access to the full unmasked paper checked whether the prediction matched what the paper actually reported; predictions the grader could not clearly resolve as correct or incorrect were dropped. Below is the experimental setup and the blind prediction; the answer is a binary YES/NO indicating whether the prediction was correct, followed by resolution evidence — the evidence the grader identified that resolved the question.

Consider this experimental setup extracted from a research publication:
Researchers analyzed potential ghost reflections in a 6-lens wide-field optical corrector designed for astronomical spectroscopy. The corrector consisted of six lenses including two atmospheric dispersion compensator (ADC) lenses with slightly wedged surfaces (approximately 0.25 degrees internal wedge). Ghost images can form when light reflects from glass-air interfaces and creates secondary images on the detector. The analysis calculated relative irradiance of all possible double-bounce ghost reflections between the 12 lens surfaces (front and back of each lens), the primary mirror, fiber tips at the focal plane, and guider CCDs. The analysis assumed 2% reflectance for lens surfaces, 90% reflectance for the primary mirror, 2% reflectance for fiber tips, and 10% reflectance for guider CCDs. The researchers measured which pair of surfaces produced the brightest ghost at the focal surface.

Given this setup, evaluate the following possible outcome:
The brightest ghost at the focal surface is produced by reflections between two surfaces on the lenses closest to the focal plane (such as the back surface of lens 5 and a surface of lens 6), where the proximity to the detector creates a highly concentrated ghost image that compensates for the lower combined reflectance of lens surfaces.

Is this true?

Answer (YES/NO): NO